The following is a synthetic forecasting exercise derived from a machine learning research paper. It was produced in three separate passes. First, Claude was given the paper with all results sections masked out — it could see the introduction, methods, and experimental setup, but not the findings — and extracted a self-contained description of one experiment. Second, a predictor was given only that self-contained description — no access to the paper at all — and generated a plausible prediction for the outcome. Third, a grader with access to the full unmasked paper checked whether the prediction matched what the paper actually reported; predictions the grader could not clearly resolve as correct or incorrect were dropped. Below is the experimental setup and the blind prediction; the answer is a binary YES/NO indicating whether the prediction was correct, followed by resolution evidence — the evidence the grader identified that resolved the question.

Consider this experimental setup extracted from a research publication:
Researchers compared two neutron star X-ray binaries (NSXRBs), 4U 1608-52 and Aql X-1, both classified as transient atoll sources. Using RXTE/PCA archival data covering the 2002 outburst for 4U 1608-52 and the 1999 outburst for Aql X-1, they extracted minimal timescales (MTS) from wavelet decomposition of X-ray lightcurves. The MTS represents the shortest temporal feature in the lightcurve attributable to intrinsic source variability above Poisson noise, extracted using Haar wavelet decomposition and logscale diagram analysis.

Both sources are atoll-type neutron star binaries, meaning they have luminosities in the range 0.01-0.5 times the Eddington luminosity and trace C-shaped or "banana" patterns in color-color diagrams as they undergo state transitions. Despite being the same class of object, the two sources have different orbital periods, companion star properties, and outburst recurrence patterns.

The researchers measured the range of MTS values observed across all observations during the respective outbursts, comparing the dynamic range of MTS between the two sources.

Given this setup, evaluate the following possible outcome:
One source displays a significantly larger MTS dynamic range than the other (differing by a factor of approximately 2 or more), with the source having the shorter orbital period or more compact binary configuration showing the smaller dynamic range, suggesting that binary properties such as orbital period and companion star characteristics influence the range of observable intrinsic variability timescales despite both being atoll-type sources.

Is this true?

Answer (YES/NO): NO